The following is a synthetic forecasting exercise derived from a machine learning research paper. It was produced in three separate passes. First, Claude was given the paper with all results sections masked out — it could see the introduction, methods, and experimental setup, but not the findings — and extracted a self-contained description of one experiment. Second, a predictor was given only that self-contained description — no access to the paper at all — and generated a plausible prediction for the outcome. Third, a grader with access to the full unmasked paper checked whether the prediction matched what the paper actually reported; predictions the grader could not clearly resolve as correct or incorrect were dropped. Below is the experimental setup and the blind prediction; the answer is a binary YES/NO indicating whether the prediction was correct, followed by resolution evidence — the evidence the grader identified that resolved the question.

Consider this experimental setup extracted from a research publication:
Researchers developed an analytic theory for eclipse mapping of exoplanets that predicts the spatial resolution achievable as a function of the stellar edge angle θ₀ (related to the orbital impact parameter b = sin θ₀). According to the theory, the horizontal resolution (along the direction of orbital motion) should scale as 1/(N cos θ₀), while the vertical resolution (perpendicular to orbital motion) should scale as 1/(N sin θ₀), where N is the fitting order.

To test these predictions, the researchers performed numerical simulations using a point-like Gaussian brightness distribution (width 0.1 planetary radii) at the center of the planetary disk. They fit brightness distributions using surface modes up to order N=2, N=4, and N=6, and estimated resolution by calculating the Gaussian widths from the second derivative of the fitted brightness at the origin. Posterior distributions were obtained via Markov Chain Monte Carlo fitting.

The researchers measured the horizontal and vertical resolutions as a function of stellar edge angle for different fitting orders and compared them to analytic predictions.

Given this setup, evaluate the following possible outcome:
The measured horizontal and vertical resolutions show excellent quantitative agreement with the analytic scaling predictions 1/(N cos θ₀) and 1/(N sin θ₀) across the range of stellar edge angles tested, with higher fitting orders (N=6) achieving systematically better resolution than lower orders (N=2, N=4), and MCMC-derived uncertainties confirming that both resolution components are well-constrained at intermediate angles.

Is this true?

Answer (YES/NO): YES